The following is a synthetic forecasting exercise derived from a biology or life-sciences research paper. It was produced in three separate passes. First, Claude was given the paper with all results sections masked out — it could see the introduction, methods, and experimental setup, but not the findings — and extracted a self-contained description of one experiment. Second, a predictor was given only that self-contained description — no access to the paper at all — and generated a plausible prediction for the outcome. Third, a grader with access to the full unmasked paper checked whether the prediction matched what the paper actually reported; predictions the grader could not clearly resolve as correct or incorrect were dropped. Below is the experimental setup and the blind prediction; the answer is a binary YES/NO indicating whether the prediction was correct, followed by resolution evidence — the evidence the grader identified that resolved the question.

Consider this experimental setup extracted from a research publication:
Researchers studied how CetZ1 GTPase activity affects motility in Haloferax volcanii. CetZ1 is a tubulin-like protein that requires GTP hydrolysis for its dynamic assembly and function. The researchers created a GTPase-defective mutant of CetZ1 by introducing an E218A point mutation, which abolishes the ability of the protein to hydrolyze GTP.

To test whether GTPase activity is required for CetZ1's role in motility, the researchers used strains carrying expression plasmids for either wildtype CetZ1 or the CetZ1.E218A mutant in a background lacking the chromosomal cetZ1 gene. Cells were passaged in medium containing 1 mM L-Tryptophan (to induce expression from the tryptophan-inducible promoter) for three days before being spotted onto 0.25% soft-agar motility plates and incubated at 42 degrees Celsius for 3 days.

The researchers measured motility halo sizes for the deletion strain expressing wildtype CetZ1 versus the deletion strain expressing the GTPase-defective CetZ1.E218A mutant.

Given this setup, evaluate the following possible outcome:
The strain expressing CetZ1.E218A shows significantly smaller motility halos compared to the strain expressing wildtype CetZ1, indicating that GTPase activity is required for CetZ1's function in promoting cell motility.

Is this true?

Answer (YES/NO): YES